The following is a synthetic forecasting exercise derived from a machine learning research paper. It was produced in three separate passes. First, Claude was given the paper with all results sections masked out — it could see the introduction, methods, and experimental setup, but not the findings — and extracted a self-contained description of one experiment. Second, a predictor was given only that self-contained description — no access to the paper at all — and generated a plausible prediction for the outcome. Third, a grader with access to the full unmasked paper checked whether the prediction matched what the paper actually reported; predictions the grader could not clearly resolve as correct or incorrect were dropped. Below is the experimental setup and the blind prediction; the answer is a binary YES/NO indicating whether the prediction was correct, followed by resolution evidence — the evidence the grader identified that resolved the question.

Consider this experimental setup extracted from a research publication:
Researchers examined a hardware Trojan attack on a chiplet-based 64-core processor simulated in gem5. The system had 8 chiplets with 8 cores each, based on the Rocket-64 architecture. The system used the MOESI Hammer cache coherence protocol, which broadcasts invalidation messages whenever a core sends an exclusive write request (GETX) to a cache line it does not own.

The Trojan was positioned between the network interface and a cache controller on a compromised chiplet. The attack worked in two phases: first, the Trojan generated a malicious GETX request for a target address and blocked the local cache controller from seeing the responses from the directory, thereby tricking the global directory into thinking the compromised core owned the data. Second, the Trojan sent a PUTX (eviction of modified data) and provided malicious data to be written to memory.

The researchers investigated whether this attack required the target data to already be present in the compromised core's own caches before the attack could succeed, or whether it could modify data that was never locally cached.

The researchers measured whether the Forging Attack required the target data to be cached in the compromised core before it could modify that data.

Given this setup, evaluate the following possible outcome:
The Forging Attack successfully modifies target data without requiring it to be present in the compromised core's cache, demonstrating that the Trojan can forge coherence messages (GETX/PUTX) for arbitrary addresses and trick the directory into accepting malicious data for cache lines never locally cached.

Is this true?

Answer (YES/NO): YES